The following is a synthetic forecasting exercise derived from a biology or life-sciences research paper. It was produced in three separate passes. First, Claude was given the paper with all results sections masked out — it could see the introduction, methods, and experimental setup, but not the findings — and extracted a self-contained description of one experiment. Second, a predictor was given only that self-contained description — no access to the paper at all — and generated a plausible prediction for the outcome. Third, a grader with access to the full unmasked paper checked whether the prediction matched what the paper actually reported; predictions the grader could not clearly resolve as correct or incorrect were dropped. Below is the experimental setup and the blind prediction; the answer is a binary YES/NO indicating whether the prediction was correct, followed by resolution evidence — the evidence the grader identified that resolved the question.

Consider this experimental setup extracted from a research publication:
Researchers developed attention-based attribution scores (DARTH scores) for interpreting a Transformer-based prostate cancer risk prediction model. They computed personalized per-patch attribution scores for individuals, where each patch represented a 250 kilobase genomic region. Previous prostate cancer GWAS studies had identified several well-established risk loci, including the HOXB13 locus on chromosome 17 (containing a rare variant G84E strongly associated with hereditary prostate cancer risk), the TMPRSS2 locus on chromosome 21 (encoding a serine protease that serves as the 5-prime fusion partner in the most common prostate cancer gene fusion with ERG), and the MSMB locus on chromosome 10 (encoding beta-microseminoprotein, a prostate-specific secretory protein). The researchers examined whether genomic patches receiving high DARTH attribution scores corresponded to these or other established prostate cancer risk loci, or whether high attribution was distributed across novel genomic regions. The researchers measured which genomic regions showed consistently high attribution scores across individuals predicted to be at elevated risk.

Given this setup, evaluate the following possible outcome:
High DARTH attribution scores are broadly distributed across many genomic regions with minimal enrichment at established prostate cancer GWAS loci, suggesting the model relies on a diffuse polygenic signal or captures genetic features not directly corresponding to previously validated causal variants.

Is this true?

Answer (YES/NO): NO